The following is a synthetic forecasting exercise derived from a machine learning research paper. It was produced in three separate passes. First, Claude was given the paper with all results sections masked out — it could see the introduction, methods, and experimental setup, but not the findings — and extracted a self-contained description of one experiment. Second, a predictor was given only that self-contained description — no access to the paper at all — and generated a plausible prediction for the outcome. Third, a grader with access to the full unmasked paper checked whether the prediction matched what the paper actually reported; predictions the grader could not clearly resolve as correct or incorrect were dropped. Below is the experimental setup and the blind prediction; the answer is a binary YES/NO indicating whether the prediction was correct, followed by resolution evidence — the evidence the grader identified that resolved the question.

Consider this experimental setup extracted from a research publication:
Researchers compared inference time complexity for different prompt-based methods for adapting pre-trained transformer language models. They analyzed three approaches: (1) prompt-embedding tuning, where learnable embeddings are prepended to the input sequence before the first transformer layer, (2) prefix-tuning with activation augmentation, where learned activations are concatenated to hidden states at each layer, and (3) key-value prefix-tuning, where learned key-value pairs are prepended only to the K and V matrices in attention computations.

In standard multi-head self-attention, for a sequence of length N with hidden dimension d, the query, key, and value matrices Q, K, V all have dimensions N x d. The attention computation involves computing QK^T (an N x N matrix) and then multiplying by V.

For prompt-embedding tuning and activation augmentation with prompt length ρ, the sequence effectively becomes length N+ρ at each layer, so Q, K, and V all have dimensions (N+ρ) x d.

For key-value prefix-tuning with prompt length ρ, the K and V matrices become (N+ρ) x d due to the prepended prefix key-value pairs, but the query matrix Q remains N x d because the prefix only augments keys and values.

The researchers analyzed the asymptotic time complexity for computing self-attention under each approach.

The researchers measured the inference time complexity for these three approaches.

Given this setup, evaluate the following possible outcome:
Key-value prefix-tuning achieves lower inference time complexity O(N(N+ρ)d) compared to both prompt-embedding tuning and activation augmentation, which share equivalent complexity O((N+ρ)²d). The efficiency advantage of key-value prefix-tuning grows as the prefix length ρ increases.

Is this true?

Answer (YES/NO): NO